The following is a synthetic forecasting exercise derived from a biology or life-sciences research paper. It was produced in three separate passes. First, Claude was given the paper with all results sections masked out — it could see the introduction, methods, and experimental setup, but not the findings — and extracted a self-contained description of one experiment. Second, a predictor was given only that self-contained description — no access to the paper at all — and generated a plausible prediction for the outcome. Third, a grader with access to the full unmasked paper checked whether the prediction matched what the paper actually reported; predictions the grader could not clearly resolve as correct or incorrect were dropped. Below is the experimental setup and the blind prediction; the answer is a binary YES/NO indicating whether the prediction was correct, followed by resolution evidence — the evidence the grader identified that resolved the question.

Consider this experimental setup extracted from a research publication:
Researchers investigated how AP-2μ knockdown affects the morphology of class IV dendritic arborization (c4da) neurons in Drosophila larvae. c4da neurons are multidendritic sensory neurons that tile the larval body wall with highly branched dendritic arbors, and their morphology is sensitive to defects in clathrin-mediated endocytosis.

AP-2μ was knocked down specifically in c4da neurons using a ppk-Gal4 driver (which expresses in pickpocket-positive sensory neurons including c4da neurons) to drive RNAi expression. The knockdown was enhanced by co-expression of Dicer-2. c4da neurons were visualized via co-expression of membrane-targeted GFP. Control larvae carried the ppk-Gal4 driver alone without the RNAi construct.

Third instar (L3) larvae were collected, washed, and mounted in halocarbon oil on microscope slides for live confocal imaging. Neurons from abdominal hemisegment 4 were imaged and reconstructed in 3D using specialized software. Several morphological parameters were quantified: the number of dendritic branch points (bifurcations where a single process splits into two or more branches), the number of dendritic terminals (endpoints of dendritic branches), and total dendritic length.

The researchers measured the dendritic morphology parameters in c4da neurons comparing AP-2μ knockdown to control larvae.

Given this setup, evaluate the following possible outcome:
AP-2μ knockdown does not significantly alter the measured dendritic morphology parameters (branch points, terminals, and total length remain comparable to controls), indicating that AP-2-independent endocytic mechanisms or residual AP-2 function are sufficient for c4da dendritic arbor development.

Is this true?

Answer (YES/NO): NO